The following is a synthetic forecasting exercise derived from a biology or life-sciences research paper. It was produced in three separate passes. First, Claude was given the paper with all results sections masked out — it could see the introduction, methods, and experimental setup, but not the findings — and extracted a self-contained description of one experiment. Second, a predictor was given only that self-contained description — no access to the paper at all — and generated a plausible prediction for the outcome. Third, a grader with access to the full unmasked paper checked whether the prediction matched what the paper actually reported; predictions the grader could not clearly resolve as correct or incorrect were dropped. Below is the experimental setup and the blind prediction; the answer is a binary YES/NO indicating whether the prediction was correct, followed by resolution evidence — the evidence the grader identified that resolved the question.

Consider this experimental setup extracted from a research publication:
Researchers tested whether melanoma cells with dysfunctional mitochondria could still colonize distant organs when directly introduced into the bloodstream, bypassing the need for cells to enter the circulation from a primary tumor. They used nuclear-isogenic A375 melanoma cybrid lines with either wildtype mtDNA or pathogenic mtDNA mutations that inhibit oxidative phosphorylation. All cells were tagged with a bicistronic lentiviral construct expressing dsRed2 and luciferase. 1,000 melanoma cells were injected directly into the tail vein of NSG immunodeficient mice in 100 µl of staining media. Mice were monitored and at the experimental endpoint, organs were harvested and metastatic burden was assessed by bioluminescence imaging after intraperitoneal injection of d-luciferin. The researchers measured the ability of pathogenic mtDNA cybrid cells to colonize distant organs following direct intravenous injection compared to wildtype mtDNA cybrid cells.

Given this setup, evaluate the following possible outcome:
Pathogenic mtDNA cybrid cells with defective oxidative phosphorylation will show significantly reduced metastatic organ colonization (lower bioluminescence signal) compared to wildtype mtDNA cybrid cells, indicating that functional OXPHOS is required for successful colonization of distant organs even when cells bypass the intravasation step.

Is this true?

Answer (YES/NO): NO